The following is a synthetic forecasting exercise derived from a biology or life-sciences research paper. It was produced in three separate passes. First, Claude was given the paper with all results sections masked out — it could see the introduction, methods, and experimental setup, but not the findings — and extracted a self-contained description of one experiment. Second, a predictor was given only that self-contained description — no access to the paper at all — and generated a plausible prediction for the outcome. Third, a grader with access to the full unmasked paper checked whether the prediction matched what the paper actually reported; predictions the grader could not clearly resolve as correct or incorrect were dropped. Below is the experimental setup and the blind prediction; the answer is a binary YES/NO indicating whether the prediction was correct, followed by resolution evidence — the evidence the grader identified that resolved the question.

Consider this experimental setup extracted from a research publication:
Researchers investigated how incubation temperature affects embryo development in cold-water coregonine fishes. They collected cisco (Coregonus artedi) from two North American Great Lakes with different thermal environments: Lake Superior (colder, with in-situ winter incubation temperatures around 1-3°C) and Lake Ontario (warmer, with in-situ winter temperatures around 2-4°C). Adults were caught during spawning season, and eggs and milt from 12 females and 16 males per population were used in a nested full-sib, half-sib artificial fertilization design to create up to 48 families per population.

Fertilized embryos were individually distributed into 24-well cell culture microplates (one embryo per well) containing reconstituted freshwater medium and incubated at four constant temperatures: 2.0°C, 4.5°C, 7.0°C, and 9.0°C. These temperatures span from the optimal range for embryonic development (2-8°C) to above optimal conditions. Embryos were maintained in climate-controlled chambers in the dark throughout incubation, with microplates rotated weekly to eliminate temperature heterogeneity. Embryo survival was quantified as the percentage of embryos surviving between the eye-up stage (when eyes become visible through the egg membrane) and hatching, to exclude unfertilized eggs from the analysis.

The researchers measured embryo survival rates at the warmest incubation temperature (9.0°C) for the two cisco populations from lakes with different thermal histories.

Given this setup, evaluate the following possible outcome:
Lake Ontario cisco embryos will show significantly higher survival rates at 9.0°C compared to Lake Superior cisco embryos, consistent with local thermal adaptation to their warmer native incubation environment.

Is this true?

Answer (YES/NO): NO